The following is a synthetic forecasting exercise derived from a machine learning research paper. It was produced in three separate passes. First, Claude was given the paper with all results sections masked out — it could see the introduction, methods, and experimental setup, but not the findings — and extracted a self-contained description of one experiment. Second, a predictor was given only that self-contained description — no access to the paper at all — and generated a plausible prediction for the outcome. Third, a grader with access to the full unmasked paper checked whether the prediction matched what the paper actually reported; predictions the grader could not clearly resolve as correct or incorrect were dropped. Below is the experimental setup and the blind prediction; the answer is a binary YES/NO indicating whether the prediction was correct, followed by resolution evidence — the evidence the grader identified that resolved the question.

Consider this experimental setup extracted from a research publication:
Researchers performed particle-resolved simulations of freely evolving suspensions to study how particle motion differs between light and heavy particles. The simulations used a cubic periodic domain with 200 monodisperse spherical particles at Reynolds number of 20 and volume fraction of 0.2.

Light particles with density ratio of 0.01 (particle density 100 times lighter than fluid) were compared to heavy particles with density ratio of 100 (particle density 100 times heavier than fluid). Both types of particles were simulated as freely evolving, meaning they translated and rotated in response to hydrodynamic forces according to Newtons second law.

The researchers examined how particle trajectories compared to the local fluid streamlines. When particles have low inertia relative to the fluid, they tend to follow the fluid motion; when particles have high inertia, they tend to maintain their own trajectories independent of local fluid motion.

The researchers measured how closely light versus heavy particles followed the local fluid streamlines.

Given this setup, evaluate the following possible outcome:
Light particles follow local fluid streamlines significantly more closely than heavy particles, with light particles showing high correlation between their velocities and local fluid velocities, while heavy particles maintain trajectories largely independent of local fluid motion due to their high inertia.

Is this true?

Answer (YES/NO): YES